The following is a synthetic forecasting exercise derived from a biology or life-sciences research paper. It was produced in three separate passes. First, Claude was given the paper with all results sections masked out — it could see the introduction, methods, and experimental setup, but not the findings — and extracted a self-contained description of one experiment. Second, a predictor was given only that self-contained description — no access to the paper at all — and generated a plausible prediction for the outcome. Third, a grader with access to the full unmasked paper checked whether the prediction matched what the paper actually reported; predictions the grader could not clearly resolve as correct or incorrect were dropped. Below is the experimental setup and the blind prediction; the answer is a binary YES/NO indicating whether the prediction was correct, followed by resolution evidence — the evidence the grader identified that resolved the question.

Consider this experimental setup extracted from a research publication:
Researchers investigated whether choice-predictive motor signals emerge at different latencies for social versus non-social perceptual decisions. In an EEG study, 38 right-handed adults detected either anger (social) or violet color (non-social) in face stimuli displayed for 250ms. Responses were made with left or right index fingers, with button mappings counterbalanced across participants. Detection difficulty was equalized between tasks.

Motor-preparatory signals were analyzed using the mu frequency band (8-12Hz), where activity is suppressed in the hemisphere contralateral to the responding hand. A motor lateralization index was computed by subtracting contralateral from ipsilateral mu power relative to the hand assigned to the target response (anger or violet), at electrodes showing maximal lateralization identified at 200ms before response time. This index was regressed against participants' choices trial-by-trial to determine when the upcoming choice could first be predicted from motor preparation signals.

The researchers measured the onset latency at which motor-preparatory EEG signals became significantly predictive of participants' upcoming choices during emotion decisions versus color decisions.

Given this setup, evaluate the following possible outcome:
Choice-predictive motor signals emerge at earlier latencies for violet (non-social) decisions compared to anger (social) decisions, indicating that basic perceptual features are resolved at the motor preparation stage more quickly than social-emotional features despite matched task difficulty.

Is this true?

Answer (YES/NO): NO